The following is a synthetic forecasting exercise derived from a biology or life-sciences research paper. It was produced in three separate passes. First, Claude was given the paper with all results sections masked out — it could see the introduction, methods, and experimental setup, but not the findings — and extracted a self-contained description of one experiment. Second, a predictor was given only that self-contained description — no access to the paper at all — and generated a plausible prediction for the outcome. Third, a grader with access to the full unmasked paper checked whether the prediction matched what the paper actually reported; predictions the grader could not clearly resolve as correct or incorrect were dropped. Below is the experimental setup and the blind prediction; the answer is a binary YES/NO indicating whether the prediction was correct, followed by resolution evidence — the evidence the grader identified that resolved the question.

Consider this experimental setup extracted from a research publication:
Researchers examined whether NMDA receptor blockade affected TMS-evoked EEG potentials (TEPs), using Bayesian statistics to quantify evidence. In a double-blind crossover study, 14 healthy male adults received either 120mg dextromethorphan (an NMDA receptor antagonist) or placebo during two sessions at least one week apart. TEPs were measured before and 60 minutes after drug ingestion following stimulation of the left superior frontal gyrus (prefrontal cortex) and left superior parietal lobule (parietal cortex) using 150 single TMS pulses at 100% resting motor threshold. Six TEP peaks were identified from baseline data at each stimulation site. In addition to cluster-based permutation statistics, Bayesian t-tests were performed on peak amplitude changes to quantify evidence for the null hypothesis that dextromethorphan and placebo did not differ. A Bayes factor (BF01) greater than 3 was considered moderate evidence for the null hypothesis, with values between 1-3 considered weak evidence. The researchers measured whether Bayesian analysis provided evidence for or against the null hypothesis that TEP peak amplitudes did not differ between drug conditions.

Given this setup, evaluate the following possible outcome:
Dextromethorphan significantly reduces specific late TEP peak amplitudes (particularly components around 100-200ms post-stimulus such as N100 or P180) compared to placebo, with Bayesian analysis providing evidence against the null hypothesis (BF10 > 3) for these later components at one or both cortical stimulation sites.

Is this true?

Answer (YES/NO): NO